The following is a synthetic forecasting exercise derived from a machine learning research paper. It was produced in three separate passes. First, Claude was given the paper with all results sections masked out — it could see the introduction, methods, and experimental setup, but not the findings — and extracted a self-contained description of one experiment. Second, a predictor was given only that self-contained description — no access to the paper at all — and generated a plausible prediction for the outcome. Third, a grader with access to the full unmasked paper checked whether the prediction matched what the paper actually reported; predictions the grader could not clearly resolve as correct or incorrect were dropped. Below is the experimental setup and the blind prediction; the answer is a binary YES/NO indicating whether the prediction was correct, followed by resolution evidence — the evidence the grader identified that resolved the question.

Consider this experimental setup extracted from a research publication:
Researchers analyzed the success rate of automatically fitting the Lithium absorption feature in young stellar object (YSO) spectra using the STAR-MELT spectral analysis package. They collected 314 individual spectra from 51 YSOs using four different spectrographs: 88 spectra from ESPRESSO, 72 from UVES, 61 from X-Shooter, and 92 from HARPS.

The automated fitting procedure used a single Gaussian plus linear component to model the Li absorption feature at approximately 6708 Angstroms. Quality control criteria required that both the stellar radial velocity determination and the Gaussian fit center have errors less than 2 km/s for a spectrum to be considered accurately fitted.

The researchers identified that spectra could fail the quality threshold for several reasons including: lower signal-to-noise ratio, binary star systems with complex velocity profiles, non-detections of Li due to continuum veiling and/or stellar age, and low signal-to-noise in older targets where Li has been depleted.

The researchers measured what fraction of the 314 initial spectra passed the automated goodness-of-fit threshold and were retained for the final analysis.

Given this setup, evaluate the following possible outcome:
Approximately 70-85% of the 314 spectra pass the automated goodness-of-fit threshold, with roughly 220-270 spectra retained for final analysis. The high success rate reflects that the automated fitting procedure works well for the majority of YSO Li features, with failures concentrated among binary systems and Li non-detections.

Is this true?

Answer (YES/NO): YES